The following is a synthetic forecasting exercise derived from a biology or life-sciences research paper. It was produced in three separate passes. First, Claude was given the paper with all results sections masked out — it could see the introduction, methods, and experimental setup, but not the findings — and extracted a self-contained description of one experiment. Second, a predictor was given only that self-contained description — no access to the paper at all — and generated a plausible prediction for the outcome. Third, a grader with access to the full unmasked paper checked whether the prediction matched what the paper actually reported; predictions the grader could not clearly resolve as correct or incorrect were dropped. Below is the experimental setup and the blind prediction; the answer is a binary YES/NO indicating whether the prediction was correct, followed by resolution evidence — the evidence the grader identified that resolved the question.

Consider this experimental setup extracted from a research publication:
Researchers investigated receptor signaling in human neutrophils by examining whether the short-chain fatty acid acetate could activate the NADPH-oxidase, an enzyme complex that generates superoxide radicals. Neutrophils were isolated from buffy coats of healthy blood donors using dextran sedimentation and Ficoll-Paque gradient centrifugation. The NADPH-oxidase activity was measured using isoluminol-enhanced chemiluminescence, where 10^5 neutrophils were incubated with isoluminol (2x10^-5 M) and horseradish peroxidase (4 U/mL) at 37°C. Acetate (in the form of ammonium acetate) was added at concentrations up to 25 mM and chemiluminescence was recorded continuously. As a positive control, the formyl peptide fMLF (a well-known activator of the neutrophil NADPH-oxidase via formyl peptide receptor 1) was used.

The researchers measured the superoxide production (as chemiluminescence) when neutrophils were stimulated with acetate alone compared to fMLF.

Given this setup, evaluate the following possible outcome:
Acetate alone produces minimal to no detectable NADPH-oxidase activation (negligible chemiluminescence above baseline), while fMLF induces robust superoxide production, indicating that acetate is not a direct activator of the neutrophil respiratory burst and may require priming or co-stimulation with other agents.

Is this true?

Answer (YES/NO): YES